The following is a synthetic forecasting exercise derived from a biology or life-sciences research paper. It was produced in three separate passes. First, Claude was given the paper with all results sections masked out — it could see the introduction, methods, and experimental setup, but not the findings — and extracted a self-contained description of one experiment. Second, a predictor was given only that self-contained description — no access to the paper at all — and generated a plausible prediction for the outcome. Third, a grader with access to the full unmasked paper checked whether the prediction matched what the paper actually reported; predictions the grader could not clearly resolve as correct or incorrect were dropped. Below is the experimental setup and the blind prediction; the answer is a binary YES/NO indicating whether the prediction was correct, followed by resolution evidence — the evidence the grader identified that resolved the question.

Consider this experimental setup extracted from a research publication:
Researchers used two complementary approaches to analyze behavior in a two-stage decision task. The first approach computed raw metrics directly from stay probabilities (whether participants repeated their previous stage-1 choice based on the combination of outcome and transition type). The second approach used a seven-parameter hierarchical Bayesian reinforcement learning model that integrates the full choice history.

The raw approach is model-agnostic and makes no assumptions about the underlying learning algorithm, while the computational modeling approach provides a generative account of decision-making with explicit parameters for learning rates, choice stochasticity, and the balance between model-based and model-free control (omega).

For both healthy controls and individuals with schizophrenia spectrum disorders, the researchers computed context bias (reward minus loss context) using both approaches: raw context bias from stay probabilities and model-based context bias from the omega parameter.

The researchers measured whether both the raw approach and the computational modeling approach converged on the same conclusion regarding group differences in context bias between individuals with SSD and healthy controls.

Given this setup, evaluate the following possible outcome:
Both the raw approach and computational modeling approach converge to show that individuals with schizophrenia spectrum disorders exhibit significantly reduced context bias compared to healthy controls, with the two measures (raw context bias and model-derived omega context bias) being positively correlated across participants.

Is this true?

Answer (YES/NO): NO